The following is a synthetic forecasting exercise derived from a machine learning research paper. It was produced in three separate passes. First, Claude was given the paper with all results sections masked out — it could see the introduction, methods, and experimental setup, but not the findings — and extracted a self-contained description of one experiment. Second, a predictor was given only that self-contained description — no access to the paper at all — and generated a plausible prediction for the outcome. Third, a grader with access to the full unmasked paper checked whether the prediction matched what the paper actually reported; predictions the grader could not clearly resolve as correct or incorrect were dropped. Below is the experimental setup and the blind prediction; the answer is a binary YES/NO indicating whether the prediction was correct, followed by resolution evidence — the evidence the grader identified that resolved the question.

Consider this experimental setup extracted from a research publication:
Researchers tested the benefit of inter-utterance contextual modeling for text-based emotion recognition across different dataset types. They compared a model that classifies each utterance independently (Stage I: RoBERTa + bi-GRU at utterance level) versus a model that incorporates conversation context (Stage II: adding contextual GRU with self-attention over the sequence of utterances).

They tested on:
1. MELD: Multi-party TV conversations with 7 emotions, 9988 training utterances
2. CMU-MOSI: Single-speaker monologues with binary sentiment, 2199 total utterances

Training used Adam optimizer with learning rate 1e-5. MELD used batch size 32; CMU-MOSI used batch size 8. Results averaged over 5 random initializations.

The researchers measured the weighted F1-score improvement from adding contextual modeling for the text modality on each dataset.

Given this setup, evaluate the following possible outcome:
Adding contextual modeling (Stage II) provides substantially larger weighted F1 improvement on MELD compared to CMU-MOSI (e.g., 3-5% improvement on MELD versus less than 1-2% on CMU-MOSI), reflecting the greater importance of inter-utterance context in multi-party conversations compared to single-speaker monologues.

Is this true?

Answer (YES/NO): NO